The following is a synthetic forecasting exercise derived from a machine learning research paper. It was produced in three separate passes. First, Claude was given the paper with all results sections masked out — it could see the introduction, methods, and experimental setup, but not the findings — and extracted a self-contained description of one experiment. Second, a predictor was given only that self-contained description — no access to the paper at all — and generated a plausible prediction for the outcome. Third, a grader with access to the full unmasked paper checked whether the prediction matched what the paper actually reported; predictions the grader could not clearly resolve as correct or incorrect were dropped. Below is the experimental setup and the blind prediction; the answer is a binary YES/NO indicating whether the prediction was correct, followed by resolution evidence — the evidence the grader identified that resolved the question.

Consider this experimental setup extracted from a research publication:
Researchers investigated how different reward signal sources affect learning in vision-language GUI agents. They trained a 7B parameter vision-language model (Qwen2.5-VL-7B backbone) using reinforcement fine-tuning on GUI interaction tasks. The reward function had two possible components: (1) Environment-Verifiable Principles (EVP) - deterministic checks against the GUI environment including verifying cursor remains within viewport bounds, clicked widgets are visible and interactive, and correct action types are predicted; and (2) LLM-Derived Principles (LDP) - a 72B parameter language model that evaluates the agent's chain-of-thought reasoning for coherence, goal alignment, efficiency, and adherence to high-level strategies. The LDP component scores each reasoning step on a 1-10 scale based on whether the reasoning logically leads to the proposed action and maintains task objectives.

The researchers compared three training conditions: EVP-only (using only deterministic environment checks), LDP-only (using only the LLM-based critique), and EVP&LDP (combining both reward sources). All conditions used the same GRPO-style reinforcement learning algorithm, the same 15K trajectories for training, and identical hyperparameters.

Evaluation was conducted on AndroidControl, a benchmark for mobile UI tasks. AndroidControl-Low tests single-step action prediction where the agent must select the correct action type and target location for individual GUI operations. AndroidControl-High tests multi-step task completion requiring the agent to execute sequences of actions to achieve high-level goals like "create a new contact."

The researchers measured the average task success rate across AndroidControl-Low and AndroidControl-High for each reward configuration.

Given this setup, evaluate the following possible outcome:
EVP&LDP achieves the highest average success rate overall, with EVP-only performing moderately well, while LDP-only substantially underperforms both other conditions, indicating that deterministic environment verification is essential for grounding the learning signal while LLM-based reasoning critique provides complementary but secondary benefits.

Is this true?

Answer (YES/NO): NO